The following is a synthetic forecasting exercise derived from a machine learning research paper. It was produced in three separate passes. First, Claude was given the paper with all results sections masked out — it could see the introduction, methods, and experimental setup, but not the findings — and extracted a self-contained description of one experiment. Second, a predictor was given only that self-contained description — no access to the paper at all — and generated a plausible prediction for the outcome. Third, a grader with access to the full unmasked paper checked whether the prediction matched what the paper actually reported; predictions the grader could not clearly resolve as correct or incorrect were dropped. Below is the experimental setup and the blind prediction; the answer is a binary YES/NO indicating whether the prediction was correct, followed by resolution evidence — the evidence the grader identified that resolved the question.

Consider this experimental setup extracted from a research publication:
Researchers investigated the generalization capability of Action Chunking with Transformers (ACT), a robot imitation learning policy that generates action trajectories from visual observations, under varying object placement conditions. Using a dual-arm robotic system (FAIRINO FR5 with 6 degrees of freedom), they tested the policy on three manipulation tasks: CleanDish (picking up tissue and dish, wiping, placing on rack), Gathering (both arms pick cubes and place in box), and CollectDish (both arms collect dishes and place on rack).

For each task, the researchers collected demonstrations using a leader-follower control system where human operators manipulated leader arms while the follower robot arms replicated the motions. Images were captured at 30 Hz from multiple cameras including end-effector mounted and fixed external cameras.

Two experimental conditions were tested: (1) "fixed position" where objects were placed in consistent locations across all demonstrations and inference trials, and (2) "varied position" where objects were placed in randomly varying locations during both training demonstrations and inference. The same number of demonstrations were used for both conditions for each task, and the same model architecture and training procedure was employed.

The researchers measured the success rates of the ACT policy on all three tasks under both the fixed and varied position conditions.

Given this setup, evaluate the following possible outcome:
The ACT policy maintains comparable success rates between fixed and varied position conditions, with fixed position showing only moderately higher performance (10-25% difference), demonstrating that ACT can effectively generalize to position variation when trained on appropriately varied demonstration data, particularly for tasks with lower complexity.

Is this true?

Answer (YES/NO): NO